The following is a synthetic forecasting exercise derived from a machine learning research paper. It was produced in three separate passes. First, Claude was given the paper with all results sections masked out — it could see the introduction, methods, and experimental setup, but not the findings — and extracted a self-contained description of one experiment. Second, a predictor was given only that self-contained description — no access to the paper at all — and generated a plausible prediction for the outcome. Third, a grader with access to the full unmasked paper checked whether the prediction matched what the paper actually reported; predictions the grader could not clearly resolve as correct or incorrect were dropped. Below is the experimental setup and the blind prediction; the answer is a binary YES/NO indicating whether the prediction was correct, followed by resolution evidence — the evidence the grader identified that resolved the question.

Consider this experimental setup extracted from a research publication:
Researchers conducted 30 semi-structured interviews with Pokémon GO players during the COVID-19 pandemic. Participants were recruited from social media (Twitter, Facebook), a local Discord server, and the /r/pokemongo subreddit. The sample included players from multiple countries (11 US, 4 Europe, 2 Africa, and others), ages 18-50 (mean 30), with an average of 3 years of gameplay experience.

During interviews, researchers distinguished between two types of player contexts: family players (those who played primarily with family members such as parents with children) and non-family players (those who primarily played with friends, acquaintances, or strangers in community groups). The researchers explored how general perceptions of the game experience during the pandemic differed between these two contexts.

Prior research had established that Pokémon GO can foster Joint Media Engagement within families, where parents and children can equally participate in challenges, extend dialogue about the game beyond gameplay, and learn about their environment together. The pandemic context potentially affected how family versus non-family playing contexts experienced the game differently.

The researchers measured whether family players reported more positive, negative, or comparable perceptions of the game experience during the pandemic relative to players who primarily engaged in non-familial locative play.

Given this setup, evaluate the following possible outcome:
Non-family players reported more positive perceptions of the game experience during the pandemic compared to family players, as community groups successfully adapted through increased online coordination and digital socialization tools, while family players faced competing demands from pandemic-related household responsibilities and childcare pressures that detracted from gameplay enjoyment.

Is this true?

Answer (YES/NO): NO